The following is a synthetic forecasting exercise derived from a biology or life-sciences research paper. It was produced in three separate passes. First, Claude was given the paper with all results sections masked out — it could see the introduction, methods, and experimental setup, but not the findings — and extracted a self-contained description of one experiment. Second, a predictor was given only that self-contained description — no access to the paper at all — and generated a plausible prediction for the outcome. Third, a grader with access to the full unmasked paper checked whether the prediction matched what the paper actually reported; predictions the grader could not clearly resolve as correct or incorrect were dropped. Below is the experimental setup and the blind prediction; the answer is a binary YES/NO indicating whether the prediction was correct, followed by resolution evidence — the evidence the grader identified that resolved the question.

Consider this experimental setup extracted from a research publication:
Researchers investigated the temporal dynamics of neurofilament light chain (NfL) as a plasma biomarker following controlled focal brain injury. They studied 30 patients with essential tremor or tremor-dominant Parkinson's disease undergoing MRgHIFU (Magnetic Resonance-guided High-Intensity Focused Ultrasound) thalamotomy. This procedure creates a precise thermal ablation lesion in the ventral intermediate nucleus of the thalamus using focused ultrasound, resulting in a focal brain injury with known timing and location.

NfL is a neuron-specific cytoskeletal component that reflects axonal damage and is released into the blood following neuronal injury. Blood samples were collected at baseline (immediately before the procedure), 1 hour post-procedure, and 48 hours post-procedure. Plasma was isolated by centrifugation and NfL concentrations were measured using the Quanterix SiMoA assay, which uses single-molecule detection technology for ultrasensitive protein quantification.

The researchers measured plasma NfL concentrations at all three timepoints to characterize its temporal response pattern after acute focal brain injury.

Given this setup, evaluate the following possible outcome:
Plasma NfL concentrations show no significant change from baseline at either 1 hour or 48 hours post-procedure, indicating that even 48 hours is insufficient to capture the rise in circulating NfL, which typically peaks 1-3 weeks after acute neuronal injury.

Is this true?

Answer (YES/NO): NO